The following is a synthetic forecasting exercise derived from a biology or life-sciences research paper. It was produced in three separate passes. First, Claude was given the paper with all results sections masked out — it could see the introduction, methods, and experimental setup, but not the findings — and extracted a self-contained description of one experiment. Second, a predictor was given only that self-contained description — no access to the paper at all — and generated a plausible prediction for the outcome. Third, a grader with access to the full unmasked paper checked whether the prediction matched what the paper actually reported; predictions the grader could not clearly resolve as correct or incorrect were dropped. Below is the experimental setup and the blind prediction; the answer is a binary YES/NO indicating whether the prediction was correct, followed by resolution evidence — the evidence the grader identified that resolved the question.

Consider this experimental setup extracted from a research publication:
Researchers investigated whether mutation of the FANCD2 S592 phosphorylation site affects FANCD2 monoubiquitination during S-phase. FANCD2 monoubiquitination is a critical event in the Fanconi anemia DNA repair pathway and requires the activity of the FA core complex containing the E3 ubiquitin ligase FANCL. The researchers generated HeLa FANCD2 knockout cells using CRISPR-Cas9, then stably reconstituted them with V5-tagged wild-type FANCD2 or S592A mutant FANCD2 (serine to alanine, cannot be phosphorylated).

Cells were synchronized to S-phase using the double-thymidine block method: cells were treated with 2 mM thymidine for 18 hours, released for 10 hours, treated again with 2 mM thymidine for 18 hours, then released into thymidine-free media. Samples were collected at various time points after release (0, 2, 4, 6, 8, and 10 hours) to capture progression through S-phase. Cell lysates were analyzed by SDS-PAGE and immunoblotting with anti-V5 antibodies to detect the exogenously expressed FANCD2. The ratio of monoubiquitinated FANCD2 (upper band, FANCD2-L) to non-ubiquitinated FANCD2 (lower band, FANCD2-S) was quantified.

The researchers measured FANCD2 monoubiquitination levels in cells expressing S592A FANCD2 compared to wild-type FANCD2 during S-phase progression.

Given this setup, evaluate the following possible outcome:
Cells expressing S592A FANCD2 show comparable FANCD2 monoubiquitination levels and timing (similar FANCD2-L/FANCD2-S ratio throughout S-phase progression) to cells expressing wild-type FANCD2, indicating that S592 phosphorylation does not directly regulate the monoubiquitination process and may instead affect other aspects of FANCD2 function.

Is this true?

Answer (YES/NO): NO